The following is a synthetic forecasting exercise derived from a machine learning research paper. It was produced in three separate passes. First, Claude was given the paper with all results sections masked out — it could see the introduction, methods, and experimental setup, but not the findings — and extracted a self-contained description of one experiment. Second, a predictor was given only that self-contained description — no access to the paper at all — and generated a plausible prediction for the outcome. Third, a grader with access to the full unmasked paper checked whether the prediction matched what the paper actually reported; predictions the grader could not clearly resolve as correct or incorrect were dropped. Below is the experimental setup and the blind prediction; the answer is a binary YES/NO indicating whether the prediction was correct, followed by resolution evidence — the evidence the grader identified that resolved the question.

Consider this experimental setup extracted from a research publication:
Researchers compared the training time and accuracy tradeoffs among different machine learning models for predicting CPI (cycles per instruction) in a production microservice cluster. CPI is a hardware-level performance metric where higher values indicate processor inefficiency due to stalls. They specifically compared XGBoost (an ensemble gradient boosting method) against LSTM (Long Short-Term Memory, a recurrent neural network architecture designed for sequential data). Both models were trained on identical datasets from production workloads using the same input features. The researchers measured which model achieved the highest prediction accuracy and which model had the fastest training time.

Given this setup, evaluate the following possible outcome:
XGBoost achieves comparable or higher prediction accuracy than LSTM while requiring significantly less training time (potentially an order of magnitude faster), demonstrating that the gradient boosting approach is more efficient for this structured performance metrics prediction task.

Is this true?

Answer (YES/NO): NO